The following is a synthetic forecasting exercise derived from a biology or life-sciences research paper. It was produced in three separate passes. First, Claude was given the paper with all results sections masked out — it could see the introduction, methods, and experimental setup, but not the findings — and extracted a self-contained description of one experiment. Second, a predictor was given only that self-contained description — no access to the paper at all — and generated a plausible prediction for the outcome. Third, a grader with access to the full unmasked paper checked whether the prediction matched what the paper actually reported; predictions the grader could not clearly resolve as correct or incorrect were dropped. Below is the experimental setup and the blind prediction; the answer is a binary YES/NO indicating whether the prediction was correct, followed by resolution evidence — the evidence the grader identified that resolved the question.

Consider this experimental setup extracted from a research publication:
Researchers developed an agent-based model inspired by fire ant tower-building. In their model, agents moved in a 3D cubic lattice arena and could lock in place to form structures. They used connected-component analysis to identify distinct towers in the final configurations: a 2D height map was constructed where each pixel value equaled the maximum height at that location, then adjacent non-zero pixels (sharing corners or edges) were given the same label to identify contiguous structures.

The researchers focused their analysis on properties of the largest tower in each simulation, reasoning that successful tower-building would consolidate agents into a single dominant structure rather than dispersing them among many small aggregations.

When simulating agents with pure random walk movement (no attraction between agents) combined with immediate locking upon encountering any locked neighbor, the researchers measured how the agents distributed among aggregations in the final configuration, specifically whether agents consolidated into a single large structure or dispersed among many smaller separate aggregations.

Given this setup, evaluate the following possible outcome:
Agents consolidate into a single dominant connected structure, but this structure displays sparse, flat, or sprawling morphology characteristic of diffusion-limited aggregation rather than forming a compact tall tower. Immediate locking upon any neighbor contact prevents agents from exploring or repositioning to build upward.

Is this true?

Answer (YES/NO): YES